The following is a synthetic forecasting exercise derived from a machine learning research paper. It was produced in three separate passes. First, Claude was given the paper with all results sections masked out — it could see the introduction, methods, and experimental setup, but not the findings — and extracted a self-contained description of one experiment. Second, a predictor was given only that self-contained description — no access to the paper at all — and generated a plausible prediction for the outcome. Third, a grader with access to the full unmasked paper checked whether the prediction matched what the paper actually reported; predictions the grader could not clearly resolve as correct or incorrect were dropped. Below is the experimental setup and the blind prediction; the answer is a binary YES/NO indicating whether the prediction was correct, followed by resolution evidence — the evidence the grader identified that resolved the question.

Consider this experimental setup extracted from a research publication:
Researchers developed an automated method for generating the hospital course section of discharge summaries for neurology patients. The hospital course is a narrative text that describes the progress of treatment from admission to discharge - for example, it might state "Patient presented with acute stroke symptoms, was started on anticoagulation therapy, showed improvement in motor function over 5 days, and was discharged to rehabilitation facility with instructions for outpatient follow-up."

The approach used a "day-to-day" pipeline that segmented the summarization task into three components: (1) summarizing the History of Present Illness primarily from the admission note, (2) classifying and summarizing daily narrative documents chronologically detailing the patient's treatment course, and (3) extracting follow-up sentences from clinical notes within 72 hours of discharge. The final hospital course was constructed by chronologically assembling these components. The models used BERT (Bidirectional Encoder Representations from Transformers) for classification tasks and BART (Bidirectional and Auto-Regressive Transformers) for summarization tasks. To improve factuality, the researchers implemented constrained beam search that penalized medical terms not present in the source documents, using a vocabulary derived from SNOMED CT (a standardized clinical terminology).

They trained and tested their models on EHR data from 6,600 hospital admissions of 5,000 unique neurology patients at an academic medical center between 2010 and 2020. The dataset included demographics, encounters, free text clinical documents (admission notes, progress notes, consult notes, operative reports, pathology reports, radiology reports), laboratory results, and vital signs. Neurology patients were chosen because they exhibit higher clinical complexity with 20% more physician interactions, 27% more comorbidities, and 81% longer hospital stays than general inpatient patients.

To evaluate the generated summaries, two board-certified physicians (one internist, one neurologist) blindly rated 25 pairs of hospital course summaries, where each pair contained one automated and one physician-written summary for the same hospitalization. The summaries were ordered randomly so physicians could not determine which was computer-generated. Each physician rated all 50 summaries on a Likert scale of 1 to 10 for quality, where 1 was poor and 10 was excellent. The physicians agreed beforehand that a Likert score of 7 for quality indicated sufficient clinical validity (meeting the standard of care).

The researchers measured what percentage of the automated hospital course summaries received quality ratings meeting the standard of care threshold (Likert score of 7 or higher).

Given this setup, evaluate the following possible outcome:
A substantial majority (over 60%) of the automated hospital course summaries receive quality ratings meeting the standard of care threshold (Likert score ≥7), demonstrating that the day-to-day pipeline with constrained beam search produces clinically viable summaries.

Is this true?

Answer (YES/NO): YES